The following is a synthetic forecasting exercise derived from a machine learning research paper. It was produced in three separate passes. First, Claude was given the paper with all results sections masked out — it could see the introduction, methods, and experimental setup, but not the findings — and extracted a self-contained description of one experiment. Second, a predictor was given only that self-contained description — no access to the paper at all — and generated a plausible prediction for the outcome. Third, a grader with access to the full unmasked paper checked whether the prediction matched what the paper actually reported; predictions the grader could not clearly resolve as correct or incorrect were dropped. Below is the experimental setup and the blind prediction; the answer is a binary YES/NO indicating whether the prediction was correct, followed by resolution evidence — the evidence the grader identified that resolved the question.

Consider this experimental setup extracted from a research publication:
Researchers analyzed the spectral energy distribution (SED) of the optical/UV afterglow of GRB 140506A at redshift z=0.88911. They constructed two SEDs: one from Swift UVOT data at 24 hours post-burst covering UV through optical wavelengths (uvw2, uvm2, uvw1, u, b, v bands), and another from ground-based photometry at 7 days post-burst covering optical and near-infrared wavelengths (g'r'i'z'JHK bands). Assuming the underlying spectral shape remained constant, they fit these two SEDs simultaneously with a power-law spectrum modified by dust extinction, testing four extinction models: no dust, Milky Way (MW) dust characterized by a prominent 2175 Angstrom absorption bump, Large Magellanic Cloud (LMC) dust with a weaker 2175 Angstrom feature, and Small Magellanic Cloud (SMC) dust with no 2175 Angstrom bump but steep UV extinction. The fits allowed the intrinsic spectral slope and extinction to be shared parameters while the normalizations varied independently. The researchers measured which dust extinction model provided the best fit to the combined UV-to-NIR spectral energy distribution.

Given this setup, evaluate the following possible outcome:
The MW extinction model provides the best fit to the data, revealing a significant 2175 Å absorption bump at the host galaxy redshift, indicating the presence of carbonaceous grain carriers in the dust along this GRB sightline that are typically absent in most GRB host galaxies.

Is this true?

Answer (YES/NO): YES